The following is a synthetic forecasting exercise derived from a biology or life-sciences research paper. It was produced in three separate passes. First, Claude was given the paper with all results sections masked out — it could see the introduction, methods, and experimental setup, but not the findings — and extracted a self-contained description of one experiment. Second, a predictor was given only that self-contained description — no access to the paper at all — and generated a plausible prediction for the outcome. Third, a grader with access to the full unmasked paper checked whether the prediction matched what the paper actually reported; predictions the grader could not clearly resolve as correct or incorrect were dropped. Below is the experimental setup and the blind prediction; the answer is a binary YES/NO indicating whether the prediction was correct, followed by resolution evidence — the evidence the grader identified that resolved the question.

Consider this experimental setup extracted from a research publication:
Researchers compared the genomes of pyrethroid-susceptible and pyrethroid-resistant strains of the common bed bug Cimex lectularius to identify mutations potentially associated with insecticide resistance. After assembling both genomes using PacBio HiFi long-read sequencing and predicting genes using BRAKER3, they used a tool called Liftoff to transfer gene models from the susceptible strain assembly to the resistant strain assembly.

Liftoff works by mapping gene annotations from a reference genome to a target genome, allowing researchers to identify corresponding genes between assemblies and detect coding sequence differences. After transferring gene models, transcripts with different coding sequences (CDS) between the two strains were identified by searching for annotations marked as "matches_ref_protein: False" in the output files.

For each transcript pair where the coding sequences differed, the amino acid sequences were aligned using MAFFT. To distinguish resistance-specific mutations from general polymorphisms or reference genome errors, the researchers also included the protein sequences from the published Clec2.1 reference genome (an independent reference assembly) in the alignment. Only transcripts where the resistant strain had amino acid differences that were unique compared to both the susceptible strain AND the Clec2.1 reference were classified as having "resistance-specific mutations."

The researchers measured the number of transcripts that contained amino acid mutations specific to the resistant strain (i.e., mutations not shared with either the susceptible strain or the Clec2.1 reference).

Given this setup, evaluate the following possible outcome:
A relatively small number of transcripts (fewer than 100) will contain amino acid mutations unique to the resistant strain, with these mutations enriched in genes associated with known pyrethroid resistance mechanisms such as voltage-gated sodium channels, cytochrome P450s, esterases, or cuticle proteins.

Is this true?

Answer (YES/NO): NO